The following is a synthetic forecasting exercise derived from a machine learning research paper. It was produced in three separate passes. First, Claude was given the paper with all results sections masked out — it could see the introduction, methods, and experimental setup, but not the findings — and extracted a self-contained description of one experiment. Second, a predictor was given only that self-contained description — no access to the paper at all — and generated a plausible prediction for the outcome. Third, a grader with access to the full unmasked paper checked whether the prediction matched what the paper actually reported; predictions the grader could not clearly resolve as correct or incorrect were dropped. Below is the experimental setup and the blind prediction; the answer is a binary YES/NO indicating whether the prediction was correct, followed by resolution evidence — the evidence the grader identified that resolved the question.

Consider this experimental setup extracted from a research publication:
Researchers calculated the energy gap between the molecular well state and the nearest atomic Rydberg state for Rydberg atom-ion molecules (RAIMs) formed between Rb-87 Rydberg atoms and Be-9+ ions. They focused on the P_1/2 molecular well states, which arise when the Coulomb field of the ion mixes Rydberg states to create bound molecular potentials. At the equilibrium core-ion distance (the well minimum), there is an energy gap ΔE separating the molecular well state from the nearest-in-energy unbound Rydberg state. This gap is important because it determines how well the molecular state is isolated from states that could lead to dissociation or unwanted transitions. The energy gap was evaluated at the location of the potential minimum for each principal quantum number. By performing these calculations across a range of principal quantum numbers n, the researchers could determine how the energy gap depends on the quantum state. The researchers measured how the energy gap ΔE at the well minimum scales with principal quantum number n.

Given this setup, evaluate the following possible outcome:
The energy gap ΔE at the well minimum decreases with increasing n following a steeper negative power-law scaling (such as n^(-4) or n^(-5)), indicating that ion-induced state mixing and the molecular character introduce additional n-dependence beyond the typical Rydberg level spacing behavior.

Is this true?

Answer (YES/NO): YES